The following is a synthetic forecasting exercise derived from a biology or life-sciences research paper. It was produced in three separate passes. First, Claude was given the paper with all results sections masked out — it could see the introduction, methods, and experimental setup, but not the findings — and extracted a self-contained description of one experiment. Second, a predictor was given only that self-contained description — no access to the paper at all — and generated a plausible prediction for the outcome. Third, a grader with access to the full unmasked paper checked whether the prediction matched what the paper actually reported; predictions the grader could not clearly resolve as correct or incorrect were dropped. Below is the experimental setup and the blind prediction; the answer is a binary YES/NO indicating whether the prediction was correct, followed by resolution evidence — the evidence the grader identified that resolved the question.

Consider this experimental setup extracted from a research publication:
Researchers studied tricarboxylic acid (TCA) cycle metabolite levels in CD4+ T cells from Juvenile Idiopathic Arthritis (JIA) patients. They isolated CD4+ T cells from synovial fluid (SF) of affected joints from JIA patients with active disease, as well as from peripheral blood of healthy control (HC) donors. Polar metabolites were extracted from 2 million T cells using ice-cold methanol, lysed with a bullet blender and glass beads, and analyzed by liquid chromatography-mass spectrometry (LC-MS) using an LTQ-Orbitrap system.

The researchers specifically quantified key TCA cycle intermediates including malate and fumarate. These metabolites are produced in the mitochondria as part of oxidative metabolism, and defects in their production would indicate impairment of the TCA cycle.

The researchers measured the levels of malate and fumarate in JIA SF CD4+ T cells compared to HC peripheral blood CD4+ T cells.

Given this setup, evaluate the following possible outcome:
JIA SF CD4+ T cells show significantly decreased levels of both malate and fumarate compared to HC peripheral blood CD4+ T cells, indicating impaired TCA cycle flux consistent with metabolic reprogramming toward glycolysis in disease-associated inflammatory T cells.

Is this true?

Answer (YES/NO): NO